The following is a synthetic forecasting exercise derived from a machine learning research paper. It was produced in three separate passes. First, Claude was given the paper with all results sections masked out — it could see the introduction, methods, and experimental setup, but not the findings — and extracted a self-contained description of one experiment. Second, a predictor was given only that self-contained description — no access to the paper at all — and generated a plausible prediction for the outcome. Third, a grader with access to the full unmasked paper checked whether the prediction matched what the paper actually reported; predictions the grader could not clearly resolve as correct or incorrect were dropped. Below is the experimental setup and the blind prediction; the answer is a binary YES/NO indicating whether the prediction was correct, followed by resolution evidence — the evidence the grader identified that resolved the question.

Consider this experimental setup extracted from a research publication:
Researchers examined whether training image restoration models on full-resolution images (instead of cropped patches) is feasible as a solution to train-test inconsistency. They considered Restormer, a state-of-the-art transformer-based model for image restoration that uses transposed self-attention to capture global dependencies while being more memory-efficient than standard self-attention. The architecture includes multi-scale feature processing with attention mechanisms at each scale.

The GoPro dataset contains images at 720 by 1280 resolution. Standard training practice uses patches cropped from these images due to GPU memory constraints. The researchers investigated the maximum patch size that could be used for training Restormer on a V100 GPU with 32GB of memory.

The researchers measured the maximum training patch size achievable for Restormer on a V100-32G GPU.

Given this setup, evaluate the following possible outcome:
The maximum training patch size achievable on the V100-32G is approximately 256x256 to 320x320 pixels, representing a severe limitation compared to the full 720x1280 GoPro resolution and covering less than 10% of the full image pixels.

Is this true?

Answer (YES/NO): NO